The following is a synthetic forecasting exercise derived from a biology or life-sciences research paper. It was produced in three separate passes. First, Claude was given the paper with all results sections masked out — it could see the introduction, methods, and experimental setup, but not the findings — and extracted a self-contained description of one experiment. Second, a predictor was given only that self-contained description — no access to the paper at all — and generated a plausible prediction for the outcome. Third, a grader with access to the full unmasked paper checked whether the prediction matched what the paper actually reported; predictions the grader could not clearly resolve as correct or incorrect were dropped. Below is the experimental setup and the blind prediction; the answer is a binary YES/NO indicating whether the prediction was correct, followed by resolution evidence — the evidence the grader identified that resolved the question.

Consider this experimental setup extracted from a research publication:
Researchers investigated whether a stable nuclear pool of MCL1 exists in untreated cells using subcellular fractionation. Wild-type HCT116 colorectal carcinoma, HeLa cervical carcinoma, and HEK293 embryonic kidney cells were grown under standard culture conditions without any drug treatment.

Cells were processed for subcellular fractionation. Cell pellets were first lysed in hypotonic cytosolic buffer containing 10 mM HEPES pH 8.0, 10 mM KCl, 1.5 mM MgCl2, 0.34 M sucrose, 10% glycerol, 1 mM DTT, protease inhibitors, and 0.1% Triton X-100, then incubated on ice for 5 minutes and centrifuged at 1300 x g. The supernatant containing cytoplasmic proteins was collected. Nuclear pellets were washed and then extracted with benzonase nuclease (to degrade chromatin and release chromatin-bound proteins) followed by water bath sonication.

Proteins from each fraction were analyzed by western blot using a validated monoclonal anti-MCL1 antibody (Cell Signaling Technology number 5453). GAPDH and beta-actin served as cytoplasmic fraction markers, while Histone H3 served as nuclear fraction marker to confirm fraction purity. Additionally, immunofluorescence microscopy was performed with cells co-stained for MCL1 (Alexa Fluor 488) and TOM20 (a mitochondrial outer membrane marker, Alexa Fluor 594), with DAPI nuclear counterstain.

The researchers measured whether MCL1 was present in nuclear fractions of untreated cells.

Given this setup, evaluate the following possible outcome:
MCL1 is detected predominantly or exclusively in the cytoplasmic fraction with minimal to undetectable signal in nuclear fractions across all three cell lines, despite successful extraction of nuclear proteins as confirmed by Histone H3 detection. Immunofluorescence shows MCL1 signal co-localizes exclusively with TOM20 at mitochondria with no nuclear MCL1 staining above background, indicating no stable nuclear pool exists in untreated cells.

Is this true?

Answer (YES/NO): NO